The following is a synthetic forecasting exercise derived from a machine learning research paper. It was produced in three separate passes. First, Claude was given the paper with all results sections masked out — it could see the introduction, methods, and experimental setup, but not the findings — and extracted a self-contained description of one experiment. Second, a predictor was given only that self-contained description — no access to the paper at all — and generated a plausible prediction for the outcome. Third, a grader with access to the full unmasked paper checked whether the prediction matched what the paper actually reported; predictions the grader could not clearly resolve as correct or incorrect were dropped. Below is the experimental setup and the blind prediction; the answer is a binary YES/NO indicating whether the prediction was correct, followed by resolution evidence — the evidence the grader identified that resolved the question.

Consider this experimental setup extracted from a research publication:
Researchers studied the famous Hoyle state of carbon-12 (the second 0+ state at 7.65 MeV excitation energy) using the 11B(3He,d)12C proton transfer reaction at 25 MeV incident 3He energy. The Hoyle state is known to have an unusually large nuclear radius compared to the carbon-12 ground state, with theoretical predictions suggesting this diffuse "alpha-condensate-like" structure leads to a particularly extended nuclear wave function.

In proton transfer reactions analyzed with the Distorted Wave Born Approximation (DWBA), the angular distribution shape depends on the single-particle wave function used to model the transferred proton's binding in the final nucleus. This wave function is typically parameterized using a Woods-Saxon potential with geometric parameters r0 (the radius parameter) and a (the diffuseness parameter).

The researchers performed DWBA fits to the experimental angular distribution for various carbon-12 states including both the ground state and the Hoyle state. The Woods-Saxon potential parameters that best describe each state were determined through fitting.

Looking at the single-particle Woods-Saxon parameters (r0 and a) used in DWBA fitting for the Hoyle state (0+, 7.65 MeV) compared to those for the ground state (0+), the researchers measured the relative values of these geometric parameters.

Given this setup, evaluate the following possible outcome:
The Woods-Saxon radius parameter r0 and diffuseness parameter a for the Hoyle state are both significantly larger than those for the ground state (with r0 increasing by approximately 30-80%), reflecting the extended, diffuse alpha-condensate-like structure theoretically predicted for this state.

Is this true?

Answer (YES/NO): NO